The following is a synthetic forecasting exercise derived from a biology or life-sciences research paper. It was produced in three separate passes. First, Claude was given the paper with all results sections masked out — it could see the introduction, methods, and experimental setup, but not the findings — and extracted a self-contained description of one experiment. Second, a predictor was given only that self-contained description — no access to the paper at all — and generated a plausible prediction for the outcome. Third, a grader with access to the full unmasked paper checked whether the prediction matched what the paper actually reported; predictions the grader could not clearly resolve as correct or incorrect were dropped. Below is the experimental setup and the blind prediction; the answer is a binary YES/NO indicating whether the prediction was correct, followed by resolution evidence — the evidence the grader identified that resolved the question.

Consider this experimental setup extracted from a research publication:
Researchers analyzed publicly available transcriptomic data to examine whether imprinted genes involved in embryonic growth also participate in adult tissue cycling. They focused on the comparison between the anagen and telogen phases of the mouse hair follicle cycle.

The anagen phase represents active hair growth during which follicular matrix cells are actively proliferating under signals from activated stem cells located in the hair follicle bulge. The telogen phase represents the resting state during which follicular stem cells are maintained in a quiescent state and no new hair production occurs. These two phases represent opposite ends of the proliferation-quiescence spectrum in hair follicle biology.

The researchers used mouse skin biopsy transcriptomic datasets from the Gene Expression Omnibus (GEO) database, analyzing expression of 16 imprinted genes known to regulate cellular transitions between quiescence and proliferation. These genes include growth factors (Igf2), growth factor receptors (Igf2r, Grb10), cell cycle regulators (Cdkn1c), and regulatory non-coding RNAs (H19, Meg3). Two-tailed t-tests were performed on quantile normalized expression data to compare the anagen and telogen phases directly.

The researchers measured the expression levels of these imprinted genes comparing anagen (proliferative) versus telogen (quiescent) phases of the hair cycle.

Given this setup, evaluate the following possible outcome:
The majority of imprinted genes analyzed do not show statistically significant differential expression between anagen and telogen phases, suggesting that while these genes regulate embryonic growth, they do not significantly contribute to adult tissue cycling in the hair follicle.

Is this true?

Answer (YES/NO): NO